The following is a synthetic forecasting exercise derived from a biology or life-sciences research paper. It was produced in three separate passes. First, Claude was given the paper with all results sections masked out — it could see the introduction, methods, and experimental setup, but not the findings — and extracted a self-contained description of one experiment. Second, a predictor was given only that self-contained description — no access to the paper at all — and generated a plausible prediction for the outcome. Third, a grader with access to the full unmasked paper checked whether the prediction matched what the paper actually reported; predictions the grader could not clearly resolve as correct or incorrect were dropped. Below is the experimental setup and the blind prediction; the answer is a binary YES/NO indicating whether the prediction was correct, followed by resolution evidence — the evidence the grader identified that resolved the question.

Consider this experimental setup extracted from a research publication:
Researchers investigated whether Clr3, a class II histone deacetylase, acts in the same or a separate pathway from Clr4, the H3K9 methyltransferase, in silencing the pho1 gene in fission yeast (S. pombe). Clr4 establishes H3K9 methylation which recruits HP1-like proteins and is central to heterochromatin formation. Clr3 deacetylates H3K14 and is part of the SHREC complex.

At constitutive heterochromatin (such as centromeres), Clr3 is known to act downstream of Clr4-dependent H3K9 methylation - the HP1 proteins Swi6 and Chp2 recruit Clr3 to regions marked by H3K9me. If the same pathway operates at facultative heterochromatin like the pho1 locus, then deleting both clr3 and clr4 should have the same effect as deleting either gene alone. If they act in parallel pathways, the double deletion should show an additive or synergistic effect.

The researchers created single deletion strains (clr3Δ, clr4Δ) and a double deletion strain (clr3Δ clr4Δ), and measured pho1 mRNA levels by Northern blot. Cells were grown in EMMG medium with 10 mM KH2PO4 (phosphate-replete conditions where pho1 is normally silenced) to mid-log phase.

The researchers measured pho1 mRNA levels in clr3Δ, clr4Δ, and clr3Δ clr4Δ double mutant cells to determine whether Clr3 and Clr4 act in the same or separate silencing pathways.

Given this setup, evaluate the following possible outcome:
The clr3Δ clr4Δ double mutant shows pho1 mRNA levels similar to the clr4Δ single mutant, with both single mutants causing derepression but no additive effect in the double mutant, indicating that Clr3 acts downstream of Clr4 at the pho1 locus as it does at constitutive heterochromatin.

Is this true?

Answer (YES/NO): NO